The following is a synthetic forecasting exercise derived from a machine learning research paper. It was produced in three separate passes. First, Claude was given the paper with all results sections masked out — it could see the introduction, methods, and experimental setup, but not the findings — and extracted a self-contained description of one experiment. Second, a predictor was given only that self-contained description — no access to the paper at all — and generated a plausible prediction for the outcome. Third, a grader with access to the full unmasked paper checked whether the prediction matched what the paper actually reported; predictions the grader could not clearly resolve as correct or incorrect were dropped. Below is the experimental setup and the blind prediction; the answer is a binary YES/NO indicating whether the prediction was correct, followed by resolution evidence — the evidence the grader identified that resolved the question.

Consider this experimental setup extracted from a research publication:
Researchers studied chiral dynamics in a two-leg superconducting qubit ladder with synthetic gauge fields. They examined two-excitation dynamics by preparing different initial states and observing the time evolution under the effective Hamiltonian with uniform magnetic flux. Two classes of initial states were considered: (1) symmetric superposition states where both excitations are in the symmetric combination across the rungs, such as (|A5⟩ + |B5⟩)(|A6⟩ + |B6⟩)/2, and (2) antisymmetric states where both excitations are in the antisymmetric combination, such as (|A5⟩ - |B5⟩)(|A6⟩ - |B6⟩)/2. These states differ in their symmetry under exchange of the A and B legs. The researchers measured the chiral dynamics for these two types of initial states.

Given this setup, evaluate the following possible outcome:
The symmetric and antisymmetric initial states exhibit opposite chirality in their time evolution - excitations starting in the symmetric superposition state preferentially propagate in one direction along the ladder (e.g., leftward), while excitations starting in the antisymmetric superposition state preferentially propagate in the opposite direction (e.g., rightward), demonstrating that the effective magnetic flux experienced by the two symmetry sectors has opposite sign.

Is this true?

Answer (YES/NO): YES